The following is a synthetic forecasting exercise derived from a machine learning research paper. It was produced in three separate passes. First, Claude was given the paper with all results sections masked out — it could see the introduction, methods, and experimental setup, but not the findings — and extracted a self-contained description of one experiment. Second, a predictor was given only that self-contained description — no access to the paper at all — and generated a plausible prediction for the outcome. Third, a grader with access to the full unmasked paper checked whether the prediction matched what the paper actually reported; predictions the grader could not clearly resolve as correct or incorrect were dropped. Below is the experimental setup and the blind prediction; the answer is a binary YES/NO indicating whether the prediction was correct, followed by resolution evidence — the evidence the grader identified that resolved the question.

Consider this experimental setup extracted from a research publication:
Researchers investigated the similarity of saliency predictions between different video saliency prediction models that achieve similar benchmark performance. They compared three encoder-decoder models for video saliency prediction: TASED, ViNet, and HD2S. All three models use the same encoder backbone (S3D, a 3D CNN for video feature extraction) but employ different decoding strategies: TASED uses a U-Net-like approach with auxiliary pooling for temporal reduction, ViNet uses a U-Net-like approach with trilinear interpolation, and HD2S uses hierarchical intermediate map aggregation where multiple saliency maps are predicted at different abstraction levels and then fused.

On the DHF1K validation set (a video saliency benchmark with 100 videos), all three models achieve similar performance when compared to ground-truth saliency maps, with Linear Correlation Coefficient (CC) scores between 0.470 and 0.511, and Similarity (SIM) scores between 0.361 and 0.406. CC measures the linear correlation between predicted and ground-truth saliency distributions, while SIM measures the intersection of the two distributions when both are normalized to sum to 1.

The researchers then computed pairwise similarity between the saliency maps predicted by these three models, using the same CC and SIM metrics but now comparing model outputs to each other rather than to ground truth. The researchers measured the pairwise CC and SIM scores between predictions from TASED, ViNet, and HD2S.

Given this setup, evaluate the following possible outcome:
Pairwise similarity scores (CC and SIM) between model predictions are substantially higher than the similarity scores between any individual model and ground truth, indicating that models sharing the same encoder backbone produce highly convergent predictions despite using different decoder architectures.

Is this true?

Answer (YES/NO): NO